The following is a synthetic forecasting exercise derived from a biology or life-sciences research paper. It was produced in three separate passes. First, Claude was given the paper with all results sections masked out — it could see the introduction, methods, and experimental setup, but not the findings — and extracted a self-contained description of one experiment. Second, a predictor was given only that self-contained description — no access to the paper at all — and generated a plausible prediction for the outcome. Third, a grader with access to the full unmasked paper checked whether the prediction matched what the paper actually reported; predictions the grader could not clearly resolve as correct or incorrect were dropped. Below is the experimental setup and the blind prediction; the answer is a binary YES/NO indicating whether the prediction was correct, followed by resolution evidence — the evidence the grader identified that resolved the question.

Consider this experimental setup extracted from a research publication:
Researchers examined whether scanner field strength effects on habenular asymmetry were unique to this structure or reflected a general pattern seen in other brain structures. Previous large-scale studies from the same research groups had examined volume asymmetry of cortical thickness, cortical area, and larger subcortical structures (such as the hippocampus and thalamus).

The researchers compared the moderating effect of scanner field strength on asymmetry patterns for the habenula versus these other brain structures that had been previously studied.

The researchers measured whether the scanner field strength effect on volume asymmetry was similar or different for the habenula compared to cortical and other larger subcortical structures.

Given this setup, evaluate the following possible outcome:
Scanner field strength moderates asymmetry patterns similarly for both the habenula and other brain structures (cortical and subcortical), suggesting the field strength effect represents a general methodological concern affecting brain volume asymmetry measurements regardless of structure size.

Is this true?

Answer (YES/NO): NO